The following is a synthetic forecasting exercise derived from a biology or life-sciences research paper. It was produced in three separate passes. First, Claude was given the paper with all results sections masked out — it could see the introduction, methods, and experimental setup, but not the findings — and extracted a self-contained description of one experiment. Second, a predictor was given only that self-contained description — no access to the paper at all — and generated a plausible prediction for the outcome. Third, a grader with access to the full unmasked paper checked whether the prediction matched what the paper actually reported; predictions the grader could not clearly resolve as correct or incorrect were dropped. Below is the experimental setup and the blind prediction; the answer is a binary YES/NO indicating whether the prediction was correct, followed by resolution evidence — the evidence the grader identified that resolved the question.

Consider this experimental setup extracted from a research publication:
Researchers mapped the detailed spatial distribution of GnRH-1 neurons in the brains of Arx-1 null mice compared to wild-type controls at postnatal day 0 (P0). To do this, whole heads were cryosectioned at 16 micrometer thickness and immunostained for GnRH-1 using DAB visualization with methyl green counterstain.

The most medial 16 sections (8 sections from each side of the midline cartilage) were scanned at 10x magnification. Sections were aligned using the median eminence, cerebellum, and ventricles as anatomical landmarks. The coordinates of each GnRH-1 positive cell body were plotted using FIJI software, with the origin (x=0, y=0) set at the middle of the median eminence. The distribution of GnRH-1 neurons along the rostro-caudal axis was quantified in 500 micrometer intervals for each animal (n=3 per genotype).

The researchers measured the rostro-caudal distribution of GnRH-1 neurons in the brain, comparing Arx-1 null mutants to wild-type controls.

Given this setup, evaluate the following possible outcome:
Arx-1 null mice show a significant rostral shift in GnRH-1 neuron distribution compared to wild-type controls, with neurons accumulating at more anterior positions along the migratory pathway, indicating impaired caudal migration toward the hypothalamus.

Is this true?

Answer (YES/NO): NO